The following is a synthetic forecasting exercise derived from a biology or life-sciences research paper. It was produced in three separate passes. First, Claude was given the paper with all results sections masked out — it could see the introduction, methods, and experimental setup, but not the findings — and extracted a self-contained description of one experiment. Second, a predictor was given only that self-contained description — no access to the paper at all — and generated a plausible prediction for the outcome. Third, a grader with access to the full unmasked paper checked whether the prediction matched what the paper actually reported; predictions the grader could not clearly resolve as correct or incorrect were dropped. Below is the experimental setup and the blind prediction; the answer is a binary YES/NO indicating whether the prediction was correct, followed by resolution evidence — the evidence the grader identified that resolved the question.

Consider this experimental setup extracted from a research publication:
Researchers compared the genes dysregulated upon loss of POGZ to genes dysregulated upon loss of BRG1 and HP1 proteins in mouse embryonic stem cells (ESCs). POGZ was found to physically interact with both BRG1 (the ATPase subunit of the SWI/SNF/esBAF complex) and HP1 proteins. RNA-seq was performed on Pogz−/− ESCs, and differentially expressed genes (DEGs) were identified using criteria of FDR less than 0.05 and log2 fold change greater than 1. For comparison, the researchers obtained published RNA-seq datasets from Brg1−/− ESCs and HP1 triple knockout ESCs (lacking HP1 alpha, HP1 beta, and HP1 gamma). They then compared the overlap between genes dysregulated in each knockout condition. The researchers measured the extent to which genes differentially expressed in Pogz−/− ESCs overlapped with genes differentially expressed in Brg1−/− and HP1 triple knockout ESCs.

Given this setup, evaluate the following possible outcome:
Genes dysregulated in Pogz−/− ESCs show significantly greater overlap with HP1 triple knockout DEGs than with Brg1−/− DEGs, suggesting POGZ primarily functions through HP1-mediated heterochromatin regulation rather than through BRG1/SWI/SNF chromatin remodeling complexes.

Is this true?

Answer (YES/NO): NO